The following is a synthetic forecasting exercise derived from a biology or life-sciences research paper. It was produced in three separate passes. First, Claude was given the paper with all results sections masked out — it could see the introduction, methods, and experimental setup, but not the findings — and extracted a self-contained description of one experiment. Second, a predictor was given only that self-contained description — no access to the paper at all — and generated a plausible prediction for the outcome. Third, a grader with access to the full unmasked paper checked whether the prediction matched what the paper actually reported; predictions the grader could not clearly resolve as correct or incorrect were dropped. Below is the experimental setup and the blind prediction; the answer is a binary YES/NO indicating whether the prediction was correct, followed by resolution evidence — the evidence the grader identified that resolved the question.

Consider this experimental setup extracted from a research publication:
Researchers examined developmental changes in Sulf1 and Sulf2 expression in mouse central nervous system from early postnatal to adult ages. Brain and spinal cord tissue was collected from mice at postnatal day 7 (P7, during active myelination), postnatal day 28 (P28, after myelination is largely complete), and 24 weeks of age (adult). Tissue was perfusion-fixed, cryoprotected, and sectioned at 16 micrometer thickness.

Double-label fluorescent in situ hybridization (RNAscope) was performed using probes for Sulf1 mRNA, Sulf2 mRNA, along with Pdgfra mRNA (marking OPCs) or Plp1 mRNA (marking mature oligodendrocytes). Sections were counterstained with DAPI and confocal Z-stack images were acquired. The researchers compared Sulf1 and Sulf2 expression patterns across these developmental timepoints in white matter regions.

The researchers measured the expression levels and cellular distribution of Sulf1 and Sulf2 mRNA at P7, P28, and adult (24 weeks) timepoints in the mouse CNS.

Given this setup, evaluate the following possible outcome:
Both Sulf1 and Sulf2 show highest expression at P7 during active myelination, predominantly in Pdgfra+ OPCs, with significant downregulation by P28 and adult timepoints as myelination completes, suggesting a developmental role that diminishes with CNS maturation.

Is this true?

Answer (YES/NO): NO